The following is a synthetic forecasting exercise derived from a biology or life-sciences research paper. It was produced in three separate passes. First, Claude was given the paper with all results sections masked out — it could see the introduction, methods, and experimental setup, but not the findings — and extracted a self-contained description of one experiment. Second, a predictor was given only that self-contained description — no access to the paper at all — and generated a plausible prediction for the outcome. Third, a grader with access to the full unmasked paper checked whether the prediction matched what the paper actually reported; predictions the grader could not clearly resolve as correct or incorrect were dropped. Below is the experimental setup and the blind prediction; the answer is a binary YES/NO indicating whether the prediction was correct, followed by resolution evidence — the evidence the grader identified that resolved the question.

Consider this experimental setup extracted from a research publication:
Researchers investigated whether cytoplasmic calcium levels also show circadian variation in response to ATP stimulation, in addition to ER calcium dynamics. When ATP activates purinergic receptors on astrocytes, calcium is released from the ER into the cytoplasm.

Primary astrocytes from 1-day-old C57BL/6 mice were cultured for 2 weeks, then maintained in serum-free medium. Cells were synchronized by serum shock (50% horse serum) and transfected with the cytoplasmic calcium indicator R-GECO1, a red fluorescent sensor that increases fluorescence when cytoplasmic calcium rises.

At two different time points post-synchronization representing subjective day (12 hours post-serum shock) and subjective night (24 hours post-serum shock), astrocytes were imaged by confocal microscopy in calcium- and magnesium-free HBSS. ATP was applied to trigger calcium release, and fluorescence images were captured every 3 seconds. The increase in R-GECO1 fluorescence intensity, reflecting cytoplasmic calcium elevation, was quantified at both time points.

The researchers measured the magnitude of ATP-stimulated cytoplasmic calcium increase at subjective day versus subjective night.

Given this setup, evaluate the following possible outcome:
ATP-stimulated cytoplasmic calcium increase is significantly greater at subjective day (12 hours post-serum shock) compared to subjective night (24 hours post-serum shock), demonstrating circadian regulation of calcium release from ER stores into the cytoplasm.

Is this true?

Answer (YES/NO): NO